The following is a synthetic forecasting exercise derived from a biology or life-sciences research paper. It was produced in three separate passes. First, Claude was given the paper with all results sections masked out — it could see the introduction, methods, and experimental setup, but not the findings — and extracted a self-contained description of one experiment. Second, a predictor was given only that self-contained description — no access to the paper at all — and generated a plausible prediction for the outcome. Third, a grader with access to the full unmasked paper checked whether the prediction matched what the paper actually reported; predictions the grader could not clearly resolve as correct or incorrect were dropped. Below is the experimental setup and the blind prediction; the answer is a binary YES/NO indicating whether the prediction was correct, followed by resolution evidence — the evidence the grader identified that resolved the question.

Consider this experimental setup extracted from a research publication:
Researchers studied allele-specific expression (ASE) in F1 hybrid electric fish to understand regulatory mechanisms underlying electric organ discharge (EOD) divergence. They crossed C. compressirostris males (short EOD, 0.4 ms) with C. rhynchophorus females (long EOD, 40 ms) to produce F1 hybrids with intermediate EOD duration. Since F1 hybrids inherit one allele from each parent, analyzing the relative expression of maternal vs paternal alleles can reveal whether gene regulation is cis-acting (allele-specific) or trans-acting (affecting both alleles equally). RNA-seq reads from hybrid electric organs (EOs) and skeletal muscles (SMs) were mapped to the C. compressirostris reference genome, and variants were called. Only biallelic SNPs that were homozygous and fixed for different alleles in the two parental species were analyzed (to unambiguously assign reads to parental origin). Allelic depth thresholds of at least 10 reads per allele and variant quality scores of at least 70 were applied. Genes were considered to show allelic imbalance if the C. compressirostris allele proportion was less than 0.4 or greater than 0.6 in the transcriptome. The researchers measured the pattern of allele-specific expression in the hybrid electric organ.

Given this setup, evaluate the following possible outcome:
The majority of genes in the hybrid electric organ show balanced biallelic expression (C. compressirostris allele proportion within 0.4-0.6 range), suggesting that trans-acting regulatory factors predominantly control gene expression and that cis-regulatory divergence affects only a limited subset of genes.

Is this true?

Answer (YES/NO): YES